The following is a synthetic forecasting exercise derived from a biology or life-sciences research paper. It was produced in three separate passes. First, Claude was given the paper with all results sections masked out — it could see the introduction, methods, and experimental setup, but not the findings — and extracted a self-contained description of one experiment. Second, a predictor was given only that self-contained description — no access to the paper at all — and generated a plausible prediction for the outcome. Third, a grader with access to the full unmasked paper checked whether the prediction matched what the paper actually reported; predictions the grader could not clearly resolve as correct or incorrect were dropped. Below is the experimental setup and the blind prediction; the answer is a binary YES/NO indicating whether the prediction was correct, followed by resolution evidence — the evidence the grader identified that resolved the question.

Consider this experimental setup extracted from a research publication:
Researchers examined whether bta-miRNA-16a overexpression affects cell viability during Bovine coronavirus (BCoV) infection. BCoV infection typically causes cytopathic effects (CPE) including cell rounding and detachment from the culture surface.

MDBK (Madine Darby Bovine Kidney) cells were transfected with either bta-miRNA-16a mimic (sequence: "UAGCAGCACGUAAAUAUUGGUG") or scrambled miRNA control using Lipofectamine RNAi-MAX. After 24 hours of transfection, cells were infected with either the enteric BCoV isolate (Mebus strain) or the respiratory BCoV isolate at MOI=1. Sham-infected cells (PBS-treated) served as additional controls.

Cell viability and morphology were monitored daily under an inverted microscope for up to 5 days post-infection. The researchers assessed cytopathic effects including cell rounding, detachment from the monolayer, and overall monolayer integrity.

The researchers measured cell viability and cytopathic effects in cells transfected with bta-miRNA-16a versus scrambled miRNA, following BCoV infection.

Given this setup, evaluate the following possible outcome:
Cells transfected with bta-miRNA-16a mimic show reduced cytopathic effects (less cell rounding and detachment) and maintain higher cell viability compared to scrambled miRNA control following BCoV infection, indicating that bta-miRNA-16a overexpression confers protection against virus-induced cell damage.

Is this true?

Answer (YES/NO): YES